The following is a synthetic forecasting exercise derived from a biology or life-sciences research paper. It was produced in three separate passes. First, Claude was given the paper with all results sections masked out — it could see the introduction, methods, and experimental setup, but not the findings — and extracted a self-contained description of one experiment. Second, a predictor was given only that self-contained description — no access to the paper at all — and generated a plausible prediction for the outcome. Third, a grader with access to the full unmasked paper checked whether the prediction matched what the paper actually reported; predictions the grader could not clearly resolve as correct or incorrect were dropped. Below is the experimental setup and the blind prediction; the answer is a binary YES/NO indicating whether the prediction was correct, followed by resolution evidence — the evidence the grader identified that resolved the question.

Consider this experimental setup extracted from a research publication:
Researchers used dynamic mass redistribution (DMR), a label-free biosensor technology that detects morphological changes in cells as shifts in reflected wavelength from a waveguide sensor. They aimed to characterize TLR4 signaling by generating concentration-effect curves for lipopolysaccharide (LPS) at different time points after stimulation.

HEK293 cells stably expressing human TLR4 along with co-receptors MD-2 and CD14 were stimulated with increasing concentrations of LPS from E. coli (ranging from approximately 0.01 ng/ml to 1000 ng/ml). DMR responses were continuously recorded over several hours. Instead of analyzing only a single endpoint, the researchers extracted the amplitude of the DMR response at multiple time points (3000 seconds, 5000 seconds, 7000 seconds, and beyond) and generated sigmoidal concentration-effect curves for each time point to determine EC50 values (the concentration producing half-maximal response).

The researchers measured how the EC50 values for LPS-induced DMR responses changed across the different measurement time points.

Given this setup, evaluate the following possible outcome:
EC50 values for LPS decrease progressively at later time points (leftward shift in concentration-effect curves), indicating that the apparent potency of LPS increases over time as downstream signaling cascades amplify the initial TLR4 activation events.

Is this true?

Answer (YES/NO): YES